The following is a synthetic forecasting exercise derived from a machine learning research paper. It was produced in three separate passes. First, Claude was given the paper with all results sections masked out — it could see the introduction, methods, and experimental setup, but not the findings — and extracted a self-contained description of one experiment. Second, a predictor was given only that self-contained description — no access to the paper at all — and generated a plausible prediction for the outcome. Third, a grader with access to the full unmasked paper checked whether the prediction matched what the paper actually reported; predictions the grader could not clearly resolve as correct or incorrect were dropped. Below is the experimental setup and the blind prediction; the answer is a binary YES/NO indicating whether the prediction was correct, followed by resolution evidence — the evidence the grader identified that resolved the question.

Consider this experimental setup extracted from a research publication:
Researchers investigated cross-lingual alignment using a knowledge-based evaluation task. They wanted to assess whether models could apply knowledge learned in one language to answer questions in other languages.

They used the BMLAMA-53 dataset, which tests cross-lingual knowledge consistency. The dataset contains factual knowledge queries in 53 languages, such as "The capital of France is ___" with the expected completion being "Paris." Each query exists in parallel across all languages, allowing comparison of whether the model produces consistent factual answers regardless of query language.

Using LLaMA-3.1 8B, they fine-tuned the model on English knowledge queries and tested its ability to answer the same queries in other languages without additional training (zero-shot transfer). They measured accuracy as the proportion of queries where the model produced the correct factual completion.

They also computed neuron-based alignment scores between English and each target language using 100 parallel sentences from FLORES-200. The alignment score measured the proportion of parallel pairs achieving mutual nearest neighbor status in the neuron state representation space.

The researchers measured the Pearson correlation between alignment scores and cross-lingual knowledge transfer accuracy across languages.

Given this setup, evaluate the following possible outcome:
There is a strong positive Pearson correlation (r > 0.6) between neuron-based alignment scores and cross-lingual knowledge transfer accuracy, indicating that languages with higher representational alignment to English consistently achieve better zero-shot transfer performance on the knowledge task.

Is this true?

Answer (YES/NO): YES